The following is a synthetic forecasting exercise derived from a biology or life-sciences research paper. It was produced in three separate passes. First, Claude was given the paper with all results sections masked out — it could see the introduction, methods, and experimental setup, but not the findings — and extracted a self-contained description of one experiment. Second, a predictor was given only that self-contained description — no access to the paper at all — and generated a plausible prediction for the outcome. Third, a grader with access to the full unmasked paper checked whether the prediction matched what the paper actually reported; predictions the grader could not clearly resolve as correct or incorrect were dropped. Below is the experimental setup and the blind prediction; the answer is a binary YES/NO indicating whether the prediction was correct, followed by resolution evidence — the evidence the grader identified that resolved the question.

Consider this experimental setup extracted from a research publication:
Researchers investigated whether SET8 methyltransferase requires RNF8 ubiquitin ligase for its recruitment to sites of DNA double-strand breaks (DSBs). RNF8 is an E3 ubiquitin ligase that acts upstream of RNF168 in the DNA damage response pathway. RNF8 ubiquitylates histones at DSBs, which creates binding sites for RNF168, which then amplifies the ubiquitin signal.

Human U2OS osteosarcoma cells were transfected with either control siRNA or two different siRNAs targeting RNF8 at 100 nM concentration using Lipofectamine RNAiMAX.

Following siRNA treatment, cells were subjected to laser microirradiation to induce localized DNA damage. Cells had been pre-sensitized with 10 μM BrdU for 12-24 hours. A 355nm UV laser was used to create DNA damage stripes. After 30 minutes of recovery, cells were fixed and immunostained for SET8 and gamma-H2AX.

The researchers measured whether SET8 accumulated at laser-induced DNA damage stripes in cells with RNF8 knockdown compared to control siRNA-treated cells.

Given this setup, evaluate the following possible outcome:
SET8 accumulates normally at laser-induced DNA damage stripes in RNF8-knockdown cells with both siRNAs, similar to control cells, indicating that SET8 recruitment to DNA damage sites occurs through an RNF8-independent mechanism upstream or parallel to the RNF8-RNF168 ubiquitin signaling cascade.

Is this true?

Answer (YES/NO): NO